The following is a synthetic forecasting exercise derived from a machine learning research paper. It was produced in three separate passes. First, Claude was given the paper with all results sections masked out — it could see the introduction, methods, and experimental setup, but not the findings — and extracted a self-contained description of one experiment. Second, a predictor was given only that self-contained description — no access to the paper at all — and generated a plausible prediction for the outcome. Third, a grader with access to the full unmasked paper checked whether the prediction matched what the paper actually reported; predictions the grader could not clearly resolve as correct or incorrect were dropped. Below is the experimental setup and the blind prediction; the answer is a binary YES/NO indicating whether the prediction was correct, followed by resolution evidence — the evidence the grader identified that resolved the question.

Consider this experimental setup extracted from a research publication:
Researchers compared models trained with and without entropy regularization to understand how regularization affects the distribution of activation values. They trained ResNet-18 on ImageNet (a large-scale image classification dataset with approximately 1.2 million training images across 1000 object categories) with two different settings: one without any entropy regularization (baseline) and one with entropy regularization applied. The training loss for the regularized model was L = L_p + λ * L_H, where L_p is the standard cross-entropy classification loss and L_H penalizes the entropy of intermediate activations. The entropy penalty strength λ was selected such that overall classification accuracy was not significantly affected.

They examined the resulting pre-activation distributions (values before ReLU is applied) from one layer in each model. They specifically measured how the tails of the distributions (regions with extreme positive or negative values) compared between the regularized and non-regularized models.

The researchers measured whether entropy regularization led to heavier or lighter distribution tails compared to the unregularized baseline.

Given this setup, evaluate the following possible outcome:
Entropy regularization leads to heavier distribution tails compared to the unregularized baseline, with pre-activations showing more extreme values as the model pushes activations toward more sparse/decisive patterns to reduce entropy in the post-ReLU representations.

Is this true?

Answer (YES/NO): NO